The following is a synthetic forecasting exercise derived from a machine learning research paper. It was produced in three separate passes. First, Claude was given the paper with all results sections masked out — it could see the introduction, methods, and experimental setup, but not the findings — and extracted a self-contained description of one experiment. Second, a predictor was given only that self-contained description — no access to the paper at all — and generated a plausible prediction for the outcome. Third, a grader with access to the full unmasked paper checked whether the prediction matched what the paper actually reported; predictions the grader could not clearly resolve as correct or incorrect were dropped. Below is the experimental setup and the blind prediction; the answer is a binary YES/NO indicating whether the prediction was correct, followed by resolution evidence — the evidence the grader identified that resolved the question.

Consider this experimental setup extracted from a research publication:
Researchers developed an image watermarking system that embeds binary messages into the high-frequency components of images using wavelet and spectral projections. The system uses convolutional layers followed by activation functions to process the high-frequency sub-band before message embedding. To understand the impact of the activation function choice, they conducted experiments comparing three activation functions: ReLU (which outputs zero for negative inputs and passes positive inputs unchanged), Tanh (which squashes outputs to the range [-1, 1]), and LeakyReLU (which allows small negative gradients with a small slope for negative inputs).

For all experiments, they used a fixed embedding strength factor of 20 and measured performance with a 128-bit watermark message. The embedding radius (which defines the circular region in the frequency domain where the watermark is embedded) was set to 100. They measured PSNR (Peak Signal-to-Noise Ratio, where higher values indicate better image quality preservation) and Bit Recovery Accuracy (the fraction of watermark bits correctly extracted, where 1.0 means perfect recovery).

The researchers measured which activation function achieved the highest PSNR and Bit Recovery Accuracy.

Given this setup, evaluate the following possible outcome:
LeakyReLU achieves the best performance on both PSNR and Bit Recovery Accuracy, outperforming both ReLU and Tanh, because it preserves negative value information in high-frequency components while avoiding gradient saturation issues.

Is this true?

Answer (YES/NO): YES